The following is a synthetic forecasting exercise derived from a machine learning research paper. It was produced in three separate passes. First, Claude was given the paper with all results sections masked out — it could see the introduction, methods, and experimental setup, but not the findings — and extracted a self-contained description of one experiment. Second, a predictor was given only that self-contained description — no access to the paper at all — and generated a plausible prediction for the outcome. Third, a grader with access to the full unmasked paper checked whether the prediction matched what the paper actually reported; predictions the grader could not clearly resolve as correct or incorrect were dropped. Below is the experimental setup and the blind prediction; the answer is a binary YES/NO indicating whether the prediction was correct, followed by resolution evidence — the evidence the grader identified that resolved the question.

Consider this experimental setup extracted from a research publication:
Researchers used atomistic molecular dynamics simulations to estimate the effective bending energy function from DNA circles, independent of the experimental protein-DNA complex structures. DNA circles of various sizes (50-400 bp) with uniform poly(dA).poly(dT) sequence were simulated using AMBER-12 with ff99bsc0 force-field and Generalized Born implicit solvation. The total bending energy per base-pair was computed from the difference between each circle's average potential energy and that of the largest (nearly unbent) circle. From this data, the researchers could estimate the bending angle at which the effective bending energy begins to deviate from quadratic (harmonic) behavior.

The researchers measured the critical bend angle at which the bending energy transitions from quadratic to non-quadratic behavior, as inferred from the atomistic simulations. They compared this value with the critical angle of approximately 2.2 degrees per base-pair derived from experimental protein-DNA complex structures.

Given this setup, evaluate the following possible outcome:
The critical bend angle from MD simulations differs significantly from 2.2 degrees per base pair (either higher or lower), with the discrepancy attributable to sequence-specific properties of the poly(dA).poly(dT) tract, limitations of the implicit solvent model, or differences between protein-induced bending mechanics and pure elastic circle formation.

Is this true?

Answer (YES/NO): NO